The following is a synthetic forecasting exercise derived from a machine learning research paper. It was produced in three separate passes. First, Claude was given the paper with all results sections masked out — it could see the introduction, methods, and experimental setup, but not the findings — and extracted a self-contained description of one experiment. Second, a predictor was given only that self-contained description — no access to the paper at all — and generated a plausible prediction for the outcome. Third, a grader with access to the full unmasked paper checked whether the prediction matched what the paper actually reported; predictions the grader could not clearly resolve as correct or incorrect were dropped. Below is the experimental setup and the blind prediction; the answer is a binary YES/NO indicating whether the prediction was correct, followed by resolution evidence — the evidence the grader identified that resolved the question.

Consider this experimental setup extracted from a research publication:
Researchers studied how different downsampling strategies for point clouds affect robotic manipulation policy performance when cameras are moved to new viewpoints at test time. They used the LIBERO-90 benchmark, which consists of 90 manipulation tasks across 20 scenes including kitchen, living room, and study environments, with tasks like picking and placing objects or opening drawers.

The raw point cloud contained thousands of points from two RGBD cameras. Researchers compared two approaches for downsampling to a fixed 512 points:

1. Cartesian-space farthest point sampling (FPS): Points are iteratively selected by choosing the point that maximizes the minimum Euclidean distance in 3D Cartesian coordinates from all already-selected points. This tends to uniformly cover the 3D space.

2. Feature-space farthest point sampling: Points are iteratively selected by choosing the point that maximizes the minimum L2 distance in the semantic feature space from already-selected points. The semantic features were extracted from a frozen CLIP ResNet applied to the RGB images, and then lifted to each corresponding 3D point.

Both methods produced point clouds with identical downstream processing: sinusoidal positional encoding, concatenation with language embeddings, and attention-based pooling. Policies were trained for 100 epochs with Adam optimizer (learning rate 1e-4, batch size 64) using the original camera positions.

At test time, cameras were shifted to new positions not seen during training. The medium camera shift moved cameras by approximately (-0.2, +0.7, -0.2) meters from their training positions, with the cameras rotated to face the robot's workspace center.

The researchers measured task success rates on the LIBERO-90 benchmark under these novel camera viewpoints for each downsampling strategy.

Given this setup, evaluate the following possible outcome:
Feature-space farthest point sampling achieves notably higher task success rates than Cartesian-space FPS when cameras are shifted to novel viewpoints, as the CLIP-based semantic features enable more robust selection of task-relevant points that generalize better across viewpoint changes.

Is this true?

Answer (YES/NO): YES